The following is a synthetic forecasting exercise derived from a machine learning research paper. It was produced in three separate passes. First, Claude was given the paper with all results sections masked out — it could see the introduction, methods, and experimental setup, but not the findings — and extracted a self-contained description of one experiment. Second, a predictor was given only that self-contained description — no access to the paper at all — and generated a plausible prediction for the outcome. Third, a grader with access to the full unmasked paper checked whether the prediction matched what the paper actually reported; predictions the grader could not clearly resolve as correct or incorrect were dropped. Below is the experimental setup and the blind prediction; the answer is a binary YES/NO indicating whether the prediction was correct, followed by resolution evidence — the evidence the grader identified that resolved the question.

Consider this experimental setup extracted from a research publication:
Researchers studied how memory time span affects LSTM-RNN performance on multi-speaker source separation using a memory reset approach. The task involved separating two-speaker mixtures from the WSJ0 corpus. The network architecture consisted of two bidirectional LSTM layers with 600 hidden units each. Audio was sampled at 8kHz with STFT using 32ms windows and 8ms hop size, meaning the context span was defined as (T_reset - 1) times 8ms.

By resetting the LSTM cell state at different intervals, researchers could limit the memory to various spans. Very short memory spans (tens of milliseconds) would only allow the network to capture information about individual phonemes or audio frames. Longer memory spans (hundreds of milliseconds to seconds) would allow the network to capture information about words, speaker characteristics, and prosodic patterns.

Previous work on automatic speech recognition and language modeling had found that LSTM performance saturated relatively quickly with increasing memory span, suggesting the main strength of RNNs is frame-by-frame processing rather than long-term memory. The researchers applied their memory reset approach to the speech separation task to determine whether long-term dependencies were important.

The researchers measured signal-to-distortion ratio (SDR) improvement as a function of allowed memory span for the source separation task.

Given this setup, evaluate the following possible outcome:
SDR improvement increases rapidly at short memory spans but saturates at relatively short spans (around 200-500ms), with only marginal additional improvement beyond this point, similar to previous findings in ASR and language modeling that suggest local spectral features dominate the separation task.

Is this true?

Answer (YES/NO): NO